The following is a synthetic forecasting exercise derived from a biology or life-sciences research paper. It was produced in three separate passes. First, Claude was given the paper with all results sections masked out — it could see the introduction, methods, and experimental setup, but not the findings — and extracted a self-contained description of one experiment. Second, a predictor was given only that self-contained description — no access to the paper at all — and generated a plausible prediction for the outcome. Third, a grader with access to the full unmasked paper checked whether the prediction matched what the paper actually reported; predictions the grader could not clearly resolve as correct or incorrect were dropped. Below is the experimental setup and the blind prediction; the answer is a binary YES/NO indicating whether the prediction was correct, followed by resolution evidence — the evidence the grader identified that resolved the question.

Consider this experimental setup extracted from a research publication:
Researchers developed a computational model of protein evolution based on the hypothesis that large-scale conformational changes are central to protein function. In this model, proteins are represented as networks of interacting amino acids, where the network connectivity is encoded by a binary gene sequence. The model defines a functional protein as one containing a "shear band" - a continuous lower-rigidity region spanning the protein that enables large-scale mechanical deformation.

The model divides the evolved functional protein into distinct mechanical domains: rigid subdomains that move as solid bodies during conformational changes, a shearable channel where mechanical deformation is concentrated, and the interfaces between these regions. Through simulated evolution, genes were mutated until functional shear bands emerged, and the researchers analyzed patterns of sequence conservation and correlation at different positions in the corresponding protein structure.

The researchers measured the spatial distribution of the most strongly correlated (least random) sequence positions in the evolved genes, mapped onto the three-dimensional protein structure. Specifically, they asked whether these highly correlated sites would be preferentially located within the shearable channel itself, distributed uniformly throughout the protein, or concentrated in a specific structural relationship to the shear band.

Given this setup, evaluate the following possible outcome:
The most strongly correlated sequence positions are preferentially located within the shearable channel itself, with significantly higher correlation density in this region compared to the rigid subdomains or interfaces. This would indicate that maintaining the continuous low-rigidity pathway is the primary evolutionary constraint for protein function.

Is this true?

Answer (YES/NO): NO